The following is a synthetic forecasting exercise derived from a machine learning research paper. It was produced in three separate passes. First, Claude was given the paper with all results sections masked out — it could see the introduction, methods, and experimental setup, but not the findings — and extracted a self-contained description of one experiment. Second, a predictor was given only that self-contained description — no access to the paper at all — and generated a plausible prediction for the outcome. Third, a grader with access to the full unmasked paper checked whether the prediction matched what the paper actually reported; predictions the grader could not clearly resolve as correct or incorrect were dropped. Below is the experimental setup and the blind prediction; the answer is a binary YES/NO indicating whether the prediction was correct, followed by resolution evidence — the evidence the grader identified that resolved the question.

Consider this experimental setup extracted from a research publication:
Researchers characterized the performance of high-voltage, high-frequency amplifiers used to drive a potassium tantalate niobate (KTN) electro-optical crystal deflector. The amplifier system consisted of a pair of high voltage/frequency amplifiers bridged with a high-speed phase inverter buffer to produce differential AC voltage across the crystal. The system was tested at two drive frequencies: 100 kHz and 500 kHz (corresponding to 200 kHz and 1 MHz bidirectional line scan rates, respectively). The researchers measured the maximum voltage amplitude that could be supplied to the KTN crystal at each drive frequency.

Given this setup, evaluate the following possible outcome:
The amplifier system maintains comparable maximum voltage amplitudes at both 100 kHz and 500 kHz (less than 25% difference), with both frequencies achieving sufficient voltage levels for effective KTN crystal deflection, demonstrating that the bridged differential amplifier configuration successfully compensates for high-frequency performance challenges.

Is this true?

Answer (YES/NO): NO